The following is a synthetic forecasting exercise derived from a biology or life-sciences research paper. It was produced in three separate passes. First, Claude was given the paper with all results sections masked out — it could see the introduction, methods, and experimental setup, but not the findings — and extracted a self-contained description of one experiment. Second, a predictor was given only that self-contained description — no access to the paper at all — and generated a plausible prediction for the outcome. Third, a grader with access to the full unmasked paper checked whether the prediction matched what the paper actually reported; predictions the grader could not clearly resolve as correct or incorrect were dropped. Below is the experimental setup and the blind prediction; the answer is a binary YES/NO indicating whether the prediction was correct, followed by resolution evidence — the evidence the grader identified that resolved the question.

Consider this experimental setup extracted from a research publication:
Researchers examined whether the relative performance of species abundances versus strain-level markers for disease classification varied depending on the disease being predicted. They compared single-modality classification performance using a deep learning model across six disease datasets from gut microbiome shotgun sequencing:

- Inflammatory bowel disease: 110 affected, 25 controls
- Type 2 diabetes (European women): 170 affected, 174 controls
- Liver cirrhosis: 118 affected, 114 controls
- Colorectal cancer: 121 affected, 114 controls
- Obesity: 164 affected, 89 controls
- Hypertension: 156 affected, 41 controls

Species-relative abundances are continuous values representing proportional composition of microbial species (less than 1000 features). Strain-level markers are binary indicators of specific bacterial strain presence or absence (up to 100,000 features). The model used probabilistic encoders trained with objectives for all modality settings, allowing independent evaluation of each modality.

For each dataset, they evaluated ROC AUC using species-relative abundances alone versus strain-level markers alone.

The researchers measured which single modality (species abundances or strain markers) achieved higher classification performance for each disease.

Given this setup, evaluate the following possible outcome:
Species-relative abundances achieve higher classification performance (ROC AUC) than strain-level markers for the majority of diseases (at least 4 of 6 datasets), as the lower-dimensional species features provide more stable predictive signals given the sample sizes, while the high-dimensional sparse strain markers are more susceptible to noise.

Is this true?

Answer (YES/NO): NO